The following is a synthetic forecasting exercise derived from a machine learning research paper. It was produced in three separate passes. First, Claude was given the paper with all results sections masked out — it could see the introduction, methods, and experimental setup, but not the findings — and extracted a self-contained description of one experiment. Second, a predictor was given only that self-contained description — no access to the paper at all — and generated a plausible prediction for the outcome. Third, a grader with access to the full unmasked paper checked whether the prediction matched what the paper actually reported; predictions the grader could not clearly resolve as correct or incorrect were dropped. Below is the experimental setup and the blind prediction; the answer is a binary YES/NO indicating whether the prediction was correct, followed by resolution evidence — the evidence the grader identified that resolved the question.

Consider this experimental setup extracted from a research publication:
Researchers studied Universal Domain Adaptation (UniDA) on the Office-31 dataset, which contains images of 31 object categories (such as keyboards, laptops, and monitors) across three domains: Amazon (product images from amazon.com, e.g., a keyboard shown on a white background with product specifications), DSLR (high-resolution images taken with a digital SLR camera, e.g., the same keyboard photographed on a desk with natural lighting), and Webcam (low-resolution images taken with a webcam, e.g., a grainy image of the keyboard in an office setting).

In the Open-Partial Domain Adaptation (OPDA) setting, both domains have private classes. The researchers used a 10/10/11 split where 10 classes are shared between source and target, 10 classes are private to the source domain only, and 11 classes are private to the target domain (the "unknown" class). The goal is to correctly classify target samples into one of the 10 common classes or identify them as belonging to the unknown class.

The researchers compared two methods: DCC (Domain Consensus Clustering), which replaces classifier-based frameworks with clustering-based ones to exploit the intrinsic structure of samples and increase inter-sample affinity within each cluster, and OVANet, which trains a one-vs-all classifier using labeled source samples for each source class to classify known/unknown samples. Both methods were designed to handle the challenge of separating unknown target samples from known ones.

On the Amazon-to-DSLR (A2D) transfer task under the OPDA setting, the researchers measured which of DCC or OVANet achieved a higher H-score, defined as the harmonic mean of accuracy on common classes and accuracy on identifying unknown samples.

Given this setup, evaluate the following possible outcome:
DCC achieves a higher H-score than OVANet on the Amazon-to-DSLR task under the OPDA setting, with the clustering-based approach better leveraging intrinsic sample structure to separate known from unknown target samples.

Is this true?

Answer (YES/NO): YES